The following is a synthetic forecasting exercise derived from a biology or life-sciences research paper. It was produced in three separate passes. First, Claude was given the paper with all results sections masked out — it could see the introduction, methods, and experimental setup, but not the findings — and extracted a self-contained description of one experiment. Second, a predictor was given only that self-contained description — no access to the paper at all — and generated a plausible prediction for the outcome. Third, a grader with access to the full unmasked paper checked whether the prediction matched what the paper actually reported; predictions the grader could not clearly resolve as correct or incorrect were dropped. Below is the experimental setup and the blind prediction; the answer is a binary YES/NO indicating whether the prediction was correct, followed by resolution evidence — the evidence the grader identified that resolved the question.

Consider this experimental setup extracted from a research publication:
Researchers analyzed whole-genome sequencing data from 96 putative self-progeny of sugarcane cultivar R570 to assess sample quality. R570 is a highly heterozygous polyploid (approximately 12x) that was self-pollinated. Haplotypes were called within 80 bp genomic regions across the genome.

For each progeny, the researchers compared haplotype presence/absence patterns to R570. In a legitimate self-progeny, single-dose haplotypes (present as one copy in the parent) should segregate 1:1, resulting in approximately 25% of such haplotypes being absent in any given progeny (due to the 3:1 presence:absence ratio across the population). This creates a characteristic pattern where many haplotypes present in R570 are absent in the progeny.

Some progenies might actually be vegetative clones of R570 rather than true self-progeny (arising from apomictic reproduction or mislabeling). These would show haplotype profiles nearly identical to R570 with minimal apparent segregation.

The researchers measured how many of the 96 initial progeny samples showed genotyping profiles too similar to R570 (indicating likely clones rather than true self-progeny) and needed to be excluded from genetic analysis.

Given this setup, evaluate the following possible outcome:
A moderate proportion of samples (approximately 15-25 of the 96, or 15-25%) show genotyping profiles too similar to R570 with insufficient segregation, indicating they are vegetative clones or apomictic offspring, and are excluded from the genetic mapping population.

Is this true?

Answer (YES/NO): NO